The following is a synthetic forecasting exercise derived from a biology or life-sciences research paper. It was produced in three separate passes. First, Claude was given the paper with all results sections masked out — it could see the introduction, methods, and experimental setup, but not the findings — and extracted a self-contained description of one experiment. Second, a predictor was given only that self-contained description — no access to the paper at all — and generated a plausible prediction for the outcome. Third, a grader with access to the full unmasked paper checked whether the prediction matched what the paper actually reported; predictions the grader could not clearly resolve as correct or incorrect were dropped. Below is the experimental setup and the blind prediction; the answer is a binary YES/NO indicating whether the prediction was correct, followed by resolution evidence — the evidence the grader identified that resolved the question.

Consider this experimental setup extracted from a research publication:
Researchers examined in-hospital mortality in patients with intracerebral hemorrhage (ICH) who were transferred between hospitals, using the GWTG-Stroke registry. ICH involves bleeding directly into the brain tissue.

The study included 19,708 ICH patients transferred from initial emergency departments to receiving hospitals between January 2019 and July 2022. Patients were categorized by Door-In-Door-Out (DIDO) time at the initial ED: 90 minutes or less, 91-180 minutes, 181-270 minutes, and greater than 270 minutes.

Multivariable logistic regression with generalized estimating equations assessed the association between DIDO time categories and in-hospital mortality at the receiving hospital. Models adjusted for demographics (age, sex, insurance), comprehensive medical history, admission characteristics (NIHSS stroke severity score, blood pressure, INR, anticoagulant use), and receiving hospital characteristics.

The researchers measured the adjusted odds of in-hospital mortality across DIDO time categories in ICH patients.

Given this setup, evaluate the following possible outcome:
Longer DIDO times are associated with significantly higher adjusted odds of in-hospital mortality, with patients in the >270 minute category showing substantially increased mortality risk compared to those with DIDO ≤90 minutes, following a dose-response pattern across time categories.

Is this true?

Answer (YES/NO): NO